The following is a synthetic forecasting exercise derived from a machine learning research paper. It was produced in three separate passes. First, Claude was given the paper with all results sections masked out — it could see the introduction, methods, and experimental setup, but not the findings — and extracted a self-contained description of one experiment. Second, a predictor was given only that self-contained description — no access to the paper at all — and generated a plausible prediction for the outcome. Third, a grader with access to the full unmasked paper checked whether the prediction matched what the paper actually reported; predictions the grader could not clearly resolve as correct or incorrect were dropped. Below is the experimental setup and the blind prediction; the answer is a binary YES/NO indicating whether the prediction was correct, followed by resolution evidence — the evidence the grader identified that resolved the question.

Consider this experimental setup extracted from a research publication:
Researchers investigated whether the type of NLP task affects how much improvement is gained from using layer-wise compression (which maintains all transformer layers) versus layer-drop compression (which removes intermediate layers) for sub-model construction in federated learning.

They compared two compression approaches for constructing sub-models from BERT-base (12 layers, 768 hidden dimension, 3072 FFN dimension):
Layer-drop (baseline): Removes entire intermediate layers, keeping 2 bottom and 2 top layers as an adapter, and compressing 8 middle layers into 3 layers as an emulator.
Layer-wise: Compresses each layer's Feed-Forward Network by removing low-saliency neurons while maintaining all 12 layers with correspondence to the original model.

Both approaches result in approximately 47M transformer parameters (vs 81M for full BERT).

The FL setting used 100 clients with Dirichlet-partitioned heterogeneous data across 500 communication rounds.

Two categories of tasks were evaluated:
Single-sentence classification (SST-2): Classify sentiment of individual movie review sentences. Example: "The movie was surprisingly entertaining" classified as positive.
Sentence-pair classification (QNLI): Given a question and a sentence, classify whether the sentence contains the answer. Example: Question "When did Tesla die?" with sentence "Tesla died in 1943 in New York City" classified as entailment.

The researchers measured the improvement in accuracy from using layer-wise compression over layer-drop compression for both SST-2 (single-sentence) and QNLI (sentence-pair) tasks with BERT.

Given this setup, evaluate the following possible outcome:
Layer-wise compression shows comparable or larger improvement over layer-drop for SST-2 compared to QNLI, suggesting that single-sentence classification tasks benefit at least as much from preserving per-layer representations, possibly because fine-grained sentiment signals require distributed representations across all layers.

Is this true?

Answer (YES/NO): NO